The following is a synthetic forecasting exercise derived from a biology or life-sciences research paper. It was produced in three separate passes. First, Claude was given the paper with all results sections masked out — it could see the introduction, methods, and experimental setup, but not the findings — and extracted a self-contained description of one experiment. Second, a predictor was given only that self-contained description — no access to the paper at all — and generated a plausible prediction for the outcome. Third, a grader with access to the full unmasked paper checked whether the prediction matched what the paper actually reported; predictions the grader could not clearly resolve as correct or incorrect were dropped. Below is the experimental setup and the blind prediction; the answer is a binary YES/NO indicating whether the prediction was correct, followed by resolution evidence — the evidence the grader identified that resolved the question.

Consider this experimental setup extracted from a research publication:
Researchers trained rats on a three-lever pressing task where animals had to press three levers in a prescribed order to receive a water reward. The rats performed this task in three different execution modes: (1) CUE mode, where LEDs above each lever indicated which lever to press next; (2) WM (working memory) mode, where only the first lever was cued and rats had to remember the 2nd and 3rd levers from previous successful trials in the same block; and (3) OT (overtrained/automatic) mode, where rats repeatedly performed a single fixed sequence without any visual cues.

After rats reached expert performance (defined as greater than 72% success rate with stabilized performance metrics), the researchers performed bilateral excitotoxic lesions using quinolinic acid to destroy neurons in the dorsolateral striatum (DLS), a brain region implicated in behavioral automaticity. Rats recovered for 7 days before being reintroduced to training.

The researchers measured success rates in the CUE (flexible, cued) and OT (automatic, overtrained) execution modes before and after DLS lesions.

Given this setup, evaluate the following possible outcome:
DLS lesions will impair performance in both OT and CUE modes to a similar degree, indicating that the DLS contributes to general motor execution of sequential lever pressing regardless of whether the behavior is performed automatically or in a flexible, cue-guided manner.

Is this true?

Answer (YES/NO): NO